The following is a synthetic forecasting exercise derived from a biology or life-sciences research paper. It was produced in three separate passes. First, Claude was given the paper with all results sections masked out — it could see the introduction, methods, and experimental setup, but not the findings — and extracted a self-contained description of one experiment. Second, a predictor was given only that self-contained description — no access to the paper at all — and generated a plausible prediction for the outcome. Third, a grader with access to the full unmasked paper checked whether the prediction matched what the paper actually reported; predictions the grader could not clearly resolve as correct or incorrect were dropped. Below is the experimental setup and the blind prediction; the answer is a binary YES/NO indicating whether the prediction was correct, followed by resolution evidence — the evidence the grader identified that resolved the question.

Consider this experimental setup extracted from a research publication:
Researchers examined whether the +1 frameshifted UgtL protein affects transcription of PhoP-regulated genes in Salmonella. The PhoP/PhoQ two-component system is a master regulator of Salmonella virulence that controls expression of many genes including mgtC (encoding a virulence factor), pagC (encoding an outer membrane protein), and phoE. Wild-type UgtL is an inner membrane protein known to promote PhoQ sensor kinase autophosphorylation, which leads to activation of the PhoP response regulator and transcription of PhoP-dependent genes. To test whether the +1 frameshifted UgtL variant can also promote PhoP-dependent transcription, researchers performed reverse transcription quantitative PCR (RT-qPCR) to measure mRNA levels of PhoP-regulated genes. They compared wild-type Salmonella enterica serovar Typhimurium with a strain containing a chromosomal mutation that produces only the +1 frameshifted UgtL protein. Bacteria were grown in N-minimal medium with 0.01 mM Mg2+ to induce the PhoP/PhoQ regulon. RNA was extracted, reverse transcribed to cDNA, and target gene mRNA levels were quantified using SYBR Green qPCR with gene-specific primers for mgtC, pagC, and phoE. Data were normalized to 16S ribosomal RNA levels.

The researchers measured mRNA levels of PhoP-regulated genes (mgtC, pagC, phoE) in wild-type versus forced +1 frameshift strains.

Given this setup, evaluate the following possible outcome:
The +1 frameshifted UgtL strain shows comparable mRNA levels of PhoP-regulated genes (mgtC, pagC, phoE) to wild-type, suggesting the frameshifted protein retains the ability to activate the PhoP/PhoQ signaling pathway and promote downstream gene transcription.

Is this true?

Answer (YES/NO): NO